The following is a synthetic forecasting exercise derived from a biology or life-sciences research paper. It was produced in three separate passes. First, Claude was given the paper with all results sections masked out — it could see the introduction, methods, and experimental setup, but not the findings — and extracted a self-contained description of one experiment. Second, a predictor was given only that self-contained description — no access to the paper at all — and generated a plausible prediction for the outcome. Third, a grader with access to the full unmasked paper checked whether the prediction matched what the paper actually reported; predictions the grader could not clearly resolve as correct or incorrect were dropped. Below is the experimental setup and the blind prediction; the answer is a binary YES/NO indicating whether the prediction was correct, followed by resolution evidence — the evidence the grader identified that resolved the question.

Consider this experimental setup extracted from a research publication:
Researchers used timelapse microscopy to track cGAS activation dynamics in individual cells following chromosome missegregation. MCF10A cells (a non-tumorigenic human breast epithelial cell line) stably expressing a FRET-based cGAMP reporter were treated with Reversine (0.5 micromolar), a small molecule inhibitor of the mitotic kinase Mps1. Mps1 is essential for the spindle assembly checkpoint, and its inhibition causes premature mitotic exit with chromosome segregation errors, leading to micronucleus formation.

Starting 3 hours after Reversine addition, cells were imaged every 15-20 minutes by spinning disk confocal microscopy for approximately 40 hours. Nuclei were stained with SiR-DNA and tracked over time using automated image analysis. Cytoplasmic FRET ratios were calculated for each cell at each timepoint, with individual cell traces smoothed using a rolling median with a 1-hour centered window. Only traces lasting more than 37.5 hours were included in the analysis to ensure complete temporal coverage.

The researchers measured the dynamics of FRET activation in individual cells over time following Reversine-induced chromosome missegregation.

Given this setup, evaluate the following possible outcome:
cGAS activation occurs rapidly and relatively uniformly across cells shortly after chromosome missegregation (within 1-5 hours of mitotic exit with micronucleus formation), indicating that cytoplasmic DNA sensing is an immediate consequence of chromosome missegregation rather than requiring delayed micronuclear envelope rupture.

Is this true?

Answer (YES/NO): NO